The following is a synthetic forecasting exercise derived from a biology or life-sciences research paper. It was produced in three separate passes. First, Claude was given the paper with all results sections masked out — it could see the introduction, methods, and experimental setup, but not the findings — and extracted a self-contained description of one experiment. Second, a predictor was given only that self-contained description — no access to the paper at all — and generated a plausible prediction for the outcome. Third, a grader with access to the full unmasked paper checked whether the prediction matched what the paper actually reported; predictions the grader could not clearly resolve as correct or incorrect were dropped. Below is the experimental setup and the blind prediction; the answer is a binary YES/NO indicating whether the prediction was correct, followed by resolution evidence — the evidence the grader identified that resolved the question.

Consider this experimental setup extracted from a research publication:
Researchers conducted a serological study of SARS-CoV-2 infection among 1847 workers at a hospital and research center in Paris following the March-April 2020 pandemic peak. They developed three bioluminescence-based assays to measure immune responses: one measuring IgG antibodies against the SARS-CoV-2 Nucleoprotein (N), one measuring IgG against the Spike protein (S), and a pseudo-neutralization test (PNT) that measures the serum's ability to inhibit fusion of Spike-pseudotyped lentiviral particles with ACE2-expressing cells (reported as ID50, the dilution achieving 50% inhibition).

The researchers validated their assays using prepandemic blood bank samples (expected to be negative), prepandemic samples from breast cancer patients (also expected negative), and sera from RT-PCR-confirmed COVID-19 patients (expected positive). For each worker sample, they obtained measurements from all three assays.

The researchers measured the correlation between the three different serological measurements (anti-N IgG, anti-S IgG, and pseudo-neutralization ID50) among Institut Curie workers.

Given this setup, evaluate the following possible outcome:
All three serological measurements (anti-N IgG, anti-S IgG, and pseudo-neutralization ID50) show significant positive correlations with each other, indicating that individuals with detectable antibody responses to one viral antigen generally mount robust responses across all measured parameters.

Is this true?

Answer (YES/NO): YES